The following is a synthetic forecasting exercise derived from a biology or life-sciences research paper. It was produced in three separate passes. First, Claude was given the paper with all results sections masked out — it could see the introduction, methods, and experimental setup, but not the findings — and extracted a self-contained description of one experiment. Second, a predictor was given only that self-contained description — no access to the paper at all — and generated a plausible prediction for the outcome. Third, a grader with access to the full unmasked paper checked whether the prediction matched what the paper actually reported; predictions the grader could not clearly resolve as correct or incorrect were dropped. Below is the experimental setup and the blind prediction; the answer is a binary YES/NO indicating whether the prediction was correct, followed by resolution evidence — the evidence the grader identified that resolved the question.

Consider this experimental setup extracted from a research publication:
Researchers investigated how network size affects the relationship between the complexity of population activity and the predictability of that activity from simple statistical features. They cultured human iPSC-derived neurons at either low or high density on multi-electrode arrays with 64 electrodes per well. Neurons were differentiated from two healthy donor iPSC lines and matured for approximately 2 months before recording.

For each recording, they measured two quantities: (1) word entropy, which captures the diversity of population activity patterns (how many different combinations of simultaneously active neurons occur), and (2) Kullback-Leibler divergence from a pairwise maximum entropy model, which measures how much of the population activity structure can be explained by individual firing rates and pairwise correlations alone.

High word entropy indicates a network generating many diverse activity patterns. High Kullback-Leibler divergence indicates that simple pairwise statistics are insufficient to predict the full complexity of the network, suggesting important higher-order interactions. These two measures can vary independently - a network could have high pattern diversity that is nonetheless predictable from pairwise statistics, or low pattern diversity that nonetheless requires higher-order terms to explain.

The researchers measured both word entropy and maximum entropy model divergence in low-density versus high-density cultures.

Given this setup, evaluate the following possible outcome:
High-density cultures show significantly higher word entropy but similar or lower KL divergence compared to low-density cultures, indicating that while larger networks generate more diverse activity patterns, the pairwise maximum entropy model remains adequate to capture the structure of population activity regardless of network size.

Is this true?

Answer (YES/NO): NO